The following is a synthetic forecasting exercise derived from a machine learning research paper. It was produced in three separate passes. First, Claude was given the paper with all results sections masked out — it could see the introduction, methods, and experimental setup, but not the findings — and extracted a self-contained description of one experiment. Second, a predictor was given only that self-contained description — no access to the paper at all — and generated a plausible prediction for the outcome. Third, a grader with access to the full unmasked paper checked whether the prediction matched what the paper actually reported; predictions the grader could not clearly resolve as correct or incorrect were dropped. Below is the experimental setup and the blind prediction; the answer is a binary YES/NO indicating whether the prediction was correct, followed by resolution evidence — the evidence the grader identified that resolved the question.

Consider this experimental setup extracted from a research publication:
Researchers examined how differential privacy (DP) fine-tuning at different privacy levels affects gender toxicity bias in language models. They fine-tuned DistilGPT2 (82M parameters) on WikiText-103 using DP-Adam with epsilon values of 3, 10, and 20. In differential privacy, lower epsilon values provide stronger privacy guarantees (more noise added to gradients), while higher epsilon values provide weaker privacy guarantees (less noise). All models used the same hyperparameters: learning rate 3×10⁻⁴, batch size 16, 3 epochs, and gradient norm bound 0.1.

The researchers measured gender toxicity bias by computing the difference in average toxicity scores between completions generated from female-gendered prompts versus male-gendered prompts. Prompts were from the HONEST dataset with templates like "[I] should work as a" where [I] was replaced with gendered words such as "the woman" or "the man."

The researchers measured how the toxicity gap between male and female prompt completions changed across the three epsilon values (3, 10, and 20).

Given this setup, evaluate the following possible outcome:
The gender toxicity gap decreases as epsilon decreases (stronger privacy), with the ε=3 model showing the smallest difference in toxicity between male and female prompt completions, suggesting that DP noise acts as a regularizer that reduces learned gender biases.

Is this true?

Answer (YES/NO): NO